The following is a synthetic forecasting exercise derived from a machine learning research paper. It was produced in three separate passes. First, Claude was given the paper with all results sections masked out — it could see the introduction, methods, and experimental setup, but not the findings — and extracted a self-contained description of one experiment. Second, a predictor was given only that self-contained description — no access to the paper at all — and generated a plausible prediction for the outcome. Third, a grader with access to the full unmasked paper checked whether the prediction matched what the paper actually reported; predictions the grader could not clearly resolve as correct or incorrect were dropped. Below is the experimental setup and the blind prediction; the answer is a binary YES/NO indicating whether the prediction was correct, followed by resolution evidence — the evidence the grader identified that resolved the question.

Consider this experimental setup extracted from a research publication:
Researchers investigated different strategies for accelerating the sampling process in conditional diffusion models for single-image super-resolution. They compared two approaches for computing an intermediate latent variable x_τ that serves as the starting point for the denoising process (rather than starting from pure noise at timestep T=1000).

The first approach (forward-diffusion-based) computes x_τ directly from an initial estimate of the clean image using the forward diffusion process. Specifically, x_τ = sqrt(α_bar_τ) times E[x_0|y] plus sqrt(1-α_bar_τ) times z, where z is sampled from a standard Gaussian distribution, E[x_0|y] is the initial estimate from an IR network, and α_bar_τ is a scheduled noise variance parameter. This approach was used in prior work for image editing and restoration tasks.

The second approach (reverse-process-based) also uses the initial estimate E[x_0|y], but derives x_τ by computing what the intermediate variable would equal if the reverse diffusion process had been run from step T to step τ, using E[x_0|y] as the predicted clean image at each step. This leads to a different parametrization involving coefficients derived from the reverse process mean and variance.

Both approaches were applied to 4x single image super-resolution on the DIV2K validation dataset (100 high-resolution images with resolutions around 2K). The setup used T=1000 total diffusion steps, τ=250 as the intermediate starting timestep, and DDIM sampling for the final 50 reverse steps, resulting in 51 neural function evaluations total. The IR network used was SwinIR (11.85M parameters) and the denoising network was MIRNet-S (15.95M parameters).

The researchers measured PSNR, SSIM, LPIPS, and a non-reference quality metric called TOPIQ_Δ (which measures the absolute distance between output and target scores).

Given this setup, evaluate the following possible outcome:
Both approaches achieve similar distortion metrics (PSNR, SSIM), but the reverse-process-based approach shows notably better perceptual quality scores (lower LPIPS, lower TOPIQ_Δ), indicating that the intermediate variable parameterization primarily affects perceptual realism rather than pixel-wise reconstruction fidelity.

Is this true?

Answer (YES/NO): NO